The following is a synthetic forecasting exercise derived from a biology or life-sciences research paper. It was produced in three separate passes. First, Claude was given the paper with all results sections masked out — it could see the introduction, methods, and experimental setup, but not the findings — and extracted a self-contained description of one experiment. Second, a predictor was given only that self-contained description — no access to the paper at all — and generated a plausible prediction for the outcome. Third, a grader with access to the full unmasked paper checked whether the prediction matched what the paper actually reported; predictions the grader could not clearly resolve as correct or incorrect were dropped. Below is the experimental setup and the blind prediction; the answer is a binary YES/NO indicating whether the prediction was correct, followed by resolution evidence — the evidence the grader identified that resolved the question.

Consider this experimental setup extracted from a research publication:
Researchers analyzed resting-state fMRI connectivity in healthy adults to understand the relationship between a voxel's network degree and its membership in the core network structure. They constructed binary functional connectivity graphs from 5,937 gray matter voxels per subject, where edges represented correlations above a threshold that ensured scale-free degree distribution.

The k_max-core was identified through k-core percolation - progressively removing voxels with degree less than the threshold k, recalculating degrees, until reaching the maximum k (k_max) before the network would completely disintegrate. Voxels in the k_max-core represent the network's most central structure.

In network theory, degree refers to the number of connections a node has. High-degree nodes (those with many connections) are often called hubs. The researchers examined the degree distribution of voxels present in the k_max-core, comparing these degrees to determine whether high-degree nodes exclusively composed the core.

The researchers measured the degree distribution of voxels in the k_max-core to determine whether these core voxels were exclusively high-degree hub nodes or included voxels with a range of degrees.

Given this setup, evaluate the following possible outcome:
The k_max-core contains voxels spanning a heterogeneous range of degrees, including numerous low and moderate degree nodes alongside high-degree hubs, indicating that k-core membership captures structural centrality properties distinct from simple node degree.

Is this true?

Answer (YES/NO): YES